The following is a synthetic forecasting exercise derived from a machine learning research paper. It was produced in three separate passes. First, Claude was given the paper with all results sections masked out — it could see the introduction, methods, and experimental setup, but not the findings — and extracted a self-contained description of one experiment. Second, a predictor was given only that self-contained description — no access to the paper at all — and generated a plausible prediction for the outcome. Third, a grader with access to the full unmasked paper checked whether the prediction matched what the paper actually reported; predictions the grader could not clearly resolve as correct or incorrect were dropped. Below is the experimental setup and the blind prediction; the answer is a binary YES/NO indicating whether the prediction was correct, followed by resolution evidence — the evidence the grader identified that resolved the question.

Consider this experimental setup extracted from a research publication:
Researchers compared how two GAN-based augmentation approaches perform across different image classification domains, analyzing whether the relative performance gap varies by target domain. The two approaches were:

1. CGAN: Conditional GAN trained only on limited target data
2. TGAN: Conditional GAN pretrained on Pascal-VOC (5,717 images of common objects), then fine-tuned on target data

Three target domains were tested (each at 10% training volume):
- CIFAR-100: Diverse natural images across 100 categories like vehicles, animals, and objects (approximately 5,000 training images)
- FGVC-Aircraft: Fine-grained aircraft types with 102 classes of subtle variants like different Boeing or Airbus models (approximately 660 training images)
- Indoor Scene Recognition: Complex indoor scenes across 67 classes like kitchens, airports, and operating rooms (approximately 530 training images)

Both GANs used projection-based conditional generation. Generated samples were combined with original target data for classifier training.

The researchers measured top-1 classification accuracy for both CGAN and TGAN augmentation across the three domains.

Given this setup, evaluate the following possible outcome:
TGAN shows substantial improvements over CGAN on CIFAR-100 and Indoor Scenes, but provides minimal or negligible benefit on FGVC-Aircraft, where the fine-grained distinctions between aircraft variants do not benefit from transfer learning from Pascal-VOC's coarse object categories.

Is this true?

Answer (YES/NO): NO